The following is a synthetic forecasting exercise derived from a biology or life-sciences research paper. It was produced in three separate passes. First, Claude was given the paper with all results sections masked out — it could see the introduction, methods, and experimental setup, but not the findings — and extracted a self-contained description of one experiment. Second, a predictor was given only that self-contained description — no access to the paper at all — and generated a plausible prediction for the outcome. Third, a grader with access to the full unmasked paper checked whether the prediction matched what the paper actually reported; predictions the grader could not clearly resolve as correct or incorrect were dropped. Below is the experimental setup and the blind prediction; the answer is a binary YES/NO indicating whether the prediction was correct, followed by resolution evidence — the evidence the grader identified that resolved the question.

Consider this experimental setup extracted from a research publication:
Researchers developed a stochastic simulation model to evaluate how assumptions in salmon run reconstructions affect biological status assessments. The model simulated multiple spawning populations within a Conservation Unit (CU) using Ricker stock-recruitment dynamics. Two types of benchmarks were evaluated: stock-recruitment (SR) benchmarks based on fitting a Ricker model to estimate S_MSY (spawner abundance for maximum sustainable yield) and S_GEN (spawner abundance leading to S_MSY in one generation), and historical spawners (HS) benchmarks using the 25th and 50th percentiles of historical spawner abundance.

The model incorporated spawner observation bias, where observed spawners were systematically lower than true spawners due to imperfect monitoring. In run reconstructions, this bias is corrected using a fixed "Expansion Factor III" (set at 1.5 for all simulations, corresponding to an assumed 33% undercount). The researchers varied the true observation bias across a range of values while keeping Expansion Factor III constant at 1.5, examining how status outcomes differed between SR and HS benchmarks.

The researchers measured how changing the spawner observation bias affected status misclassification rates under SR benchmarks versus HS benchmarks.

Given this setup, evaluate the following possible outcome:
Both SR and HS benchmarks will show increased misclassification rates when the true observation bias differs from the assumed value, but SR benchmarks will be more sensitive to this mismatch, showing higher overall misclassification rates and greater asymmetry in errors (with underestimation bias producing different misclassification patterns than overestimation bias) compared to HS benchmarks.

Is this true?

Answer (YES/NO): NO